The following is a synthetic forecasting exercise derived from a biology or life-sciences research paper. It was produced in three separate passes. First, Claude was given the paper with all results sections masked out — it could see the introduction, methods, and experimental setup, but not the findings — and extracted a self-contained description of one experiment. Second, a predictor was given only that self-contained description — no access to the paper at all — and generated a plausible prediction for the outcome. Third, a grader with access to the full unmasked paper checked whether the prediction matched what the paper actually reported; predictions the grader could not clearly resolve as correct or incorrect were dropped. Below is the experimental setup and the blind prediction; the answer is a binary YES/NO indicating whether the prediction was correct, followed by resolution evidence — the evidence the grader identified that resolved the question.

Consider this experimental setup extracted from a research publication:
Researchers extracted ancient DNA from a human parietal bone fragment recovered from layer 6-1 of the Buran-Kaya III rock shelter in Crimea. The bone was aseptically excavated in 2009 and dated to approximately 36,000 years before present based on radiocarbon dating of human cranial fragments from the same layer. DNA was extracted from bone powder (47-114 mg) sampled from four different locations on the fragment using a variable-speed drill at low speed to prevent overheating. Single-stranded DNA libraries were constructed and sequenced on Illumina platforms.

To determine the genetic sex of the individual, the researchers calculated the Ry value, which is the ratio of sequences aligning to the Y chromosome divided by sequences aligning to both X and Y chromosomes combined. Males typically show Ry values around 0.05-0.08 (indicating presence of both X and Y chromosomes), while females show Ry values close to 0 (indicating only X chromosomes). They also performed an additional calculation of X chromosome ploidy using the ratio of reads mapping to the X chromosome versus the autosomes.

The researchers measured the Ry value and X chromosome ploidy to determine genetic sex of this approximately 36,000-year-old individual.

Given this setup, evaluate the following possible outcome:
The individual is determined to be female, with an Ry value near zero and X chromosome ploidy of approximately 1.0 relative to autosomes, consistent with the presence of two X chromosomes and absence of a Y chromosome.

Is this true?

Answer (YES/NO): NO